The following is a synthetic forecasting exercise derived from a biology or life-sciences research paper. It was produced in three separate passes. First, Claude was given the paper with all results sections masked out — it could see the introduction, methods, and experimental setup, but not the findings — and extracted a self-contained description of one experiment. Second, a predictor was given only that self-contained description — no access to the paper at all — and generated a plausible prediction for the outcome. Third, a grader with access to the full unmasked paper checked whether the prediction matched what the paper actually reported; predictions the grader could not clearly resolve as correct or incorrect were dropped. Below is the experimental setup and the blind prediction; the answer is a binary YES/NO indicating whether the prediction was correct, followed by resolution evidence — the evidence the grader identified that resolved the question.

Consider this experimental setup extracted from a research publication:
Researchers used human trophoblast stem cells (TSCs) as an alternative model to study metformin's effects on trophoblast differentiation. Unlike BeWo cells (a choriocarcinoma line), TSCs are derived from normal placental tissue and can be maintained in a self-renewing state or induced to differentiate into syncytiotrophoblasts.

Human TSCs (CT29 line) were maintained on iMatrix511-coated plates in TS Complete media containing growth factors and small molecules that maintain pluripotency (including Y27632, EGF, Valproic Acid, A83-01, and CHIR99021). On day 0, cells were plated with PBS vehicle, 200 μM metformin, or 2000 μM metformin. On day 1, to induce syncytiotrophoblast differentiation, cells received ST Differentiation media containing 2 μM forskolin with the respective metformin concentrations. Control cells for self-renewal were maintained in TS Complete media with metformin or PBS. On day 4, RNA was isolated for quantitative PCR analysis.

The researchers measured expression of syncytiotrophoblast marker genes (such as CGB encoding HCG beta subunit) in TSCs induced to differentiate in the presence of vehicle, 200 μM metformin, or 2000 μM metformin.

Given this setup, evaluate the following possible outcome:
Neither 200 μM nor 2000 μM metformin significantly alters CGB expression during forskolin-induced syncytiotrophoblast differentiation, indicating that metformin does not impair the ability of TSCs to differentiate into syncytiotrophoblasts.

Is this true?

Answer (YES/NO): NO